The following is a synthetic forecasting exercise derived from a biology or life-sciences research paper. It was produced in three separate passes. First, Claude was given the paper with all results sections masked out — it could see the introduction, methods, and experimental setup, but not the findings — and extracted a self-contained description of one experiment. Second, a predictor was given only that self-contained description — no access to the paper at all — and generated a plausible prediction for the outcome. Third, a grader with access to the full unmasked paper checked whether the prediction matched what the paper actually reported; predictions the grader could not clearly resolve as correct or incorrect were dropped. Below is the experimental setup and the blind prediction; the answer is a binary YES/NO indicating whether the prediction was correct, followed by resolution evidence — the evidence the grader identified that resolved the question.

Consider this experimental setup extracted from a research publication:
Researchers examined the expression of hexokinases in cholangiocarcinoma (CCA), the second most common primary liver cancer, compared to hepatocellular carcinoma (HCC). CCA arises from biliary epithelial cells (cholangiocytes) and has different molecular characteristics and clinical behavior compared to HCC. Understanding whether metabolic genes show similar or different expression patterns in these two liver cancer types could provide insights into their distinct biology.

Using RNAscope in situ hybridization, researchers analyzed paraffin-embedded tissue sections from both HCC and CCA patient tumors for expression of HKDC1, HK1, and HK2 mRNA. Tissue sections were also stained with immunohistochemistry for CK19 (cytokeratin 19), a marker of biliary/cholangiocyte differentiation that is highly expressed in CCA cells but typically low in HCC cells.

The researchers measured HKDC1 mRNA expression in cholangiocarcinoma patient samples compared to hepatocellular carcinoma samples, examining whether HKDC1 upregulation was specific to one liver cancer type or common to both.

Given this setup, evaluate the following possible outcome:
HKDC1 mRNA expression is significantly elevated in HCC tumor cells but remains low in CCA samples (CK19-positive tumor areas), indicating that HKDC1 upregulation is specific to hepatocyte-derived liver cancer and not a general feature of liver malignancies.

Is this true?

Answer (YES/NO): NO